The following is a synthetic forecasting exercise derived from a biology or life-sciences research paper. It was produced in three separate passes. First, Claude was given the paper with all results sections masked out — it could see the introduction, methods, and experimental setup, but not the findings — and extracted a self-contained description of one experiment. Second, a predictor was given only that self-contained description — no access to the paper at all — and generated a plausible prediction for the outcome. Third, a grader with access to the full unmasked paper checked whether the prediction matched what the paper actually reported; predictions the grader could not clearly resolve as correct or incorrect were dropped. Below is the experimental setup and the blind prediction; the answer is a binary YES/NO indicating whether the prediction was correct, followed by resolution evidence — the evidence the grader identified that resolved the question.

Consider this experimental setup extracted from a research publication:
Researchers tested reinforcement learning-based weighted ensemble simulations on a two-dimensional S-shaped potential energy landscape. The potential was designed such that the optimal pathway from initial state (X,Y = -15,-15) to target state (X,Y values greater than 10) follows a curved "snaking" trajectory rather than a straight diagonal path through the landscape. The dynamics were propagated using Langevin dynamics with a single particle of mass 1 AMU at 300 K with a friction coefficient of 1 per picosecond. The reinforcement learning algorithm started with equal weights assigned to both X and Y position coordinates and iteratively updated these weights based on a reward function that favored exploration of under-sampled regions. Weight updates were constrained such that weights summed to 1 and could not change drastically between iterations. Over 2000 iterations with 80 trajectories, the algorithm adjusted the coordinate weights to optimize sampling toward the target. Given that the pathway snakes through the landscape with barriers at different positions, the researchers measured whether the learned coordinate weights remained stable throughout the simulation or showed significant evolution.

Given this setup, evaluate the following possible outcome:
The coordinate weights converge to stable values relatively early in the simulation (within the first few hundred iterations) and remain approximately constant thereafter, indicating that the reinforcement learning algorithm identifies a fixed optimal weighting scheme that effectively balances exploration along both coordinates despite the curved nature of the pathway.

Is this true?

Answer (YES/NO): NO